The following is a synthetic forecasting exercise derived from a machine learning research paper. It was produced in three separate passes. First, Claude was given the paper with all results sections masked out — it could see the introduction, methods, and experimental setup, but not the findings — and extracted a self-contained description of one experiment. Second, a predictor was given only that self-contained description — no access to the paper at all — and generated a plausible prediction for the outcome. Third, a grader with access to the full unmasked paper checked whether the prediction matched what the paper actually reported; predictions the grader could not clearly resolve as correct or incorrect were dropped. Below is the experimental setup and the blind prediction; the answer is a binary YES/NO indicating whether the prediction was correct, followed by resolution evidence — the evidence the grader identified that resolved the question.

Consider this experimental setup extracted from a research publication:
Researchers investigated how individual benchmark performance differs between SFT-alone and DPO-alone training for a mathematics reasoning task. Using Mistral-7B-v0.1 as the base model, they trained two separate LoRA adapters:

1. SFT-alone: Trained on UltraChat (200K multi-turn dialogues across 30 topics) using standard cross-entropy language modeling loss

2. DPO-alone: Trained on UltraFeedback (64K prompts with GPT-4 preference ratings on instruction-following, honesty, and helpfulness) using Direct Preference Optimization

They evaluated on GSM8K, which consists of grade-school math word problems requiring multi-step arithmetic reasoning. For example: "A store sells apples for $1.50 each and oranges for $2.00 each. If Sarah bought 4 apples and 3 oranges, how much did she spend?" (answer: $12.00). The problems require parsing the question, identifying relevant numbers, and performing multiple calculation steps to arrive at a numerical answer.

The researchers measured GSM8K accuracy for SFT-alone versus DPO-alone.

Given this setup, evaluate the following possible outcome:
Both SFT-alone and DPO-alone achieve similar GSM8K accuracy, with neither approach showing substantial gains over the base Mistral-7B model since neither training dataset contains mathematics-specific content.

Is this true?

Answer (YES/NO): NO